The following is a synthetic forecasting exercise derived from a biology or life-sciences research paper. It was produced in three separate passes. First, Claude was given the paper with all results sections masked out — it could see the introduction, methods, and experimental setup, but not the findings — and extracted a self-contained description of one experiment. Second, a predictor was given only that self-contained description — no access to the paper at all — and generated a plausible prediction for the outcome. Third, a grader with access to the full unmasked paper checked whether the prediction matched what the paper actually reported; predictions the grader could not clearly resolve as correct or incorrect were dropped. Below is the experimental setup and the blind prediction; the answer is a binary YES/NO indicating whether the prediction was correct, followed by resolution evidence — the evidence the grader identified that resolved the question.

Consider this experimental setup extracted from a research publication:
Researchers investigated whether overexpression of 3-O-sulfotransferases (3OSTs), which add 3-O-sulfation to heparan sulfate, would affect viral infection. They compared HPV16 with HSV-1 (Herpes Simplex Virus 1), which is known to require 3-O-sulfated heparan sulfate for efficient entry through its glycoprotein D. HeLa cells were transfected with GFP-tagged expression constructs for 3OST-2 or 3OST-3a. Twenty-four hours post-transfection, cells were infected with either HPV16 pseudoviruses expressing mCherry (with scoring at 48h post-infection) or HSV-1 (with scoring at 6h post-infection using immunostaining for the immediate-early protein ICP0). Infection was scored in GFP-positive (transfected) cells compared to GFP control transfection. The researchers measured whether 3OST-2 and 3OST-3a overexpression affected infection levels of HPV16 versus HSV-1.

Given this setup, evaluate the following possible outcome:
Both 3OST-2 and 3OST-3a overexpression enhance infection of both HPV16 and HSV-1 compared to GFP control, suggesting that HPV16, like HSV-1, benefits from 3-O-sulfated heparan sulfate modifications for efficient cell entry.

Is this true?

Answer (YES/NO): NO